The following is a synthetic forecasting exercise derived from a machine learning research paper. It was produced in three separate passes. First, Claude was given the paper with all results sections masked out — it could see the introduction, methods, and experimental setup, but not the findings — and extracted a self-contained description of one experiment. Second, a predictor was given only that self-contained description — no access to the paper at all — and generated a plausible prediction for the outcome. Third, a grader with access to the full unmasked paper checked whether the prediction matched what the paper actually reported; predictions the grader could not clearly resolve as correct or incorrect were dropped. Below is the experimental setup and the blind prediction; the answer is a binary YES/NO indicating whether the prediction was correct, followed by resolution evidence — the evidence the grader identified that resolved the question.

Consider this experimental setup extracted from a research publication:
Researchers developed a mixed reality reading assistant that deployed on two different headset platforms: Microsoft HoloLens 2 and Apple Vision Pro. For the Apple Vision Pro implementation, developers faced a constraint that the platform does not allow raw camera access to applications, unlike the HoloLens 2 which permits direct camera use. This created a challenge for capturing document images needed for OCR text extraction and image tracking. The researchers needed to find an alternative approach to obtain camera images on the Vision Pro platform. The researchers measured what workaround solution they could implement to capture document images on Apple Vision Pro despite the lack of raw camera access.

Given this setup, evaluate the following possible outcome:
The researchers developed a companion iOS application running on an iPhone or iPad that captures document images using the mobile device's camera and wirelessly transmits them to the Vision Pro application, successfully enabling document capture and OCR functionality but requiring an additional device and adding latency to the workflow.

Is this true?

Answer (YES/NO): NO